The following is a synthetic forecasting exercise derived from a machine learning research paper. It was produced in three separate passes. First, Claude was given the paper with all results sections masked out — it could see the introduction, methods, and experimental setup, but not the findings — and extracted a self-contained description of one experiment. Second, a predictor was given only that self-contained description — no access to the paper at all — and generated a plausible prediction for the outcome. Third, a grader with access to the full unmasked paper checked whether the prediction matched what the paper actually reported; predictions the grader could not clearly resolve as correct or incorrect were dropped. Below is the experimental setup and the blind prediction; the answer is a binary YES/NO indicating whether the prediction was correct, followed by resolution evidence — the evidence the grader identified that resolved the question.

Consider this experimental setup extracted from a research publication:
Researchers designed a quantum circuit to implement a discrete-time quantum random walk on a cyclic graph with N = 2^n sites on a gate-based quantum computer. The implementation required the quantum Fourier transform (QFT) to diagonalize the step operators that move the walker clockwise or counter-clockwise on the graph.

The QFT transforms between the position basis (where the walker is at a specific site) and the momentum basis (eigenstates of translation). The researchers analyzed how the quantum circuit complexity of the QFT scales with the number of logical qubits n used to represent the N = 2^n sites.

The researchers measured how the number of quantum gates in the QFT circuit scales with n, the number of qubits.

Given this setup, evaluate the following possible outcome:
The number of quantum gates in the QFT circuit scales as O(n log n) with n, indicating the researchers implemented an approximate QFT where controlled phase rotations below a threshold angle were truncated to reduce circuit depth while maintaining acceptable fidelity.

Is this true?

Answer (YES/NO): NO